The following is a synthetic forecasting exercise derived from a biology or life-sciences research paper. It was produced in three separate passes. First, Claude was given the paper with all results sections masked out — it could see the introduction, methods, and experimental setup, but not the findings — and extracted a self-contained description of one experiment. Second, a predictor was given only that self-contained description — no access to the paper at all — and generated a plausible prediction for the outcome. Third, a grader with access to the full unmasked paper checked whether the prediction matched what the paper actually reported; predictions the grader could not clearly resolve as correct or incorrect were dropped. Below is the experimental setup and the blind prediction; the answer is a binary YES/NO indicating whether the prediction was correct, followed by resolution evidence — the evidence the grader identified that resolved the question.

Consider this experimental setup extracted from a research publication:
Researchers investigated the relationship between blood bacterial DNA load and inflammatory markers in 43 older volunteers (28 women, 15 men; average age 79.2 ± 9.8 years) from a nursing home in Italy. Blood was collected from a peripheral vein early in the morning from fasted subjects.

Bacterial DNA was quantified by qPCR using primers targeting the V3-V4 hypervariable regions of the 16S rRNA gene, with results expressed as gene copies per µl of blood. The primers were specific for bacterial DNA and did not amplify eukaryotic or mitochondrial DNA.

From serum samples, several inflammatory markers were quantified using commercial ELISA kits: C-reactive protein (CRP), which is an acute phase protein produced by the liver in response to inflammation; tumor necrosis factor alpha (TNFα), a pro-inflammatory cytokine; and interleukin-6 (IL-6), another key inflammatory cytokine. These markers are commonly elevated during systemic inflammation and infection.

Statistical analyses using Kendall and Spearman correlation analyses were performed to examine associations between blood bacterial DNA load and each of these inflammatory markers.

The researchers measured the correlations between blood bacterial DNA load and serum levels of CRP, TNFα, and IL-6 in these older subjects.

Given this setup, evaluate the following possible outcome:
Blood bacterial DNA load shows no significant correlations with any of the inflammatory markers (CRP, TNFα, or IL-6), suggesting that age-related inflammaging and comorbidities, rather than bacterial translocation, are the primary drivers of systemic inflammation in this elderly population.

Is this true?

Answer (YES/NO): YES